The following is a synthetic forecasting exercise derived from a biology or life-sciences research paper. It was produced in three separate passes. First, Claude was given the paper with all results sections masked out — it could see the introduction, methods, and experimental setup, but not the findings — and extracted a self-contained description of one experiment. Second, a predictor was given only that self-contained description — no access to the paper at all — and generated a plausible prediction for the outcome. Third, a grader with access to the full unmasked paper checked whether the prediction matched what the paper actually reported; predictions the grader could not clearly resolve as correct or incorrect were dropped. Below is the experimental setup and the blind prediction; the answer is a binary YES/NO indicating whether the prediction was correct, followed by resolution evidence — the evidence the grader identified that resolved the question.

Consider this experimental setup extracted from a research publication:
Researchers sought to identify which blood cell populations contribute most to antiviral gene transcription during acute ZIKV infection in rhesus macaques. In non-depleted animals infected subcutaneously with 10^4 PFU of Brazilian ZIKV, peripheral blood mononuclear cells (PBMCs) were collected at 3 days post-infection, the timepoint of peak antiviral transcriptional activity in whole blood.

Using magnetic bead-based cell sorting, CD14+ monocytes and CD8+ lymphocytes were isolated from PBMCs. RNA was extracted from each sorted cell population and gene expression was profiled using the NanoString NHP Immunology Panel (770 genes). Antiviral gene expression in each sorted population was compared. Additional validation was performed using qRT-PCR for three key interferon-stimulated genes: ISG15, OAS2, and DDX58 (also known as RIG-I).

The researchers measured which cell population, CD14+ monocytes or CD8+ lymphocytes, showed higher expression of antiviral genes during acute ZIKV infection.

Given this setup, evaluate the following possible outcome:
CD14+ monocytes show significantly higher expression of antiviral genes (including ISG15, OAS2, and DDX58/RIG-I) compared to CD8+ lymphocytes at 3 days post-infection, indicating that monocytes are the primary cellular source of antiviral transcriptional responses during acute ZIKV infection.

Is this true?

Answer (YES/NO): NO